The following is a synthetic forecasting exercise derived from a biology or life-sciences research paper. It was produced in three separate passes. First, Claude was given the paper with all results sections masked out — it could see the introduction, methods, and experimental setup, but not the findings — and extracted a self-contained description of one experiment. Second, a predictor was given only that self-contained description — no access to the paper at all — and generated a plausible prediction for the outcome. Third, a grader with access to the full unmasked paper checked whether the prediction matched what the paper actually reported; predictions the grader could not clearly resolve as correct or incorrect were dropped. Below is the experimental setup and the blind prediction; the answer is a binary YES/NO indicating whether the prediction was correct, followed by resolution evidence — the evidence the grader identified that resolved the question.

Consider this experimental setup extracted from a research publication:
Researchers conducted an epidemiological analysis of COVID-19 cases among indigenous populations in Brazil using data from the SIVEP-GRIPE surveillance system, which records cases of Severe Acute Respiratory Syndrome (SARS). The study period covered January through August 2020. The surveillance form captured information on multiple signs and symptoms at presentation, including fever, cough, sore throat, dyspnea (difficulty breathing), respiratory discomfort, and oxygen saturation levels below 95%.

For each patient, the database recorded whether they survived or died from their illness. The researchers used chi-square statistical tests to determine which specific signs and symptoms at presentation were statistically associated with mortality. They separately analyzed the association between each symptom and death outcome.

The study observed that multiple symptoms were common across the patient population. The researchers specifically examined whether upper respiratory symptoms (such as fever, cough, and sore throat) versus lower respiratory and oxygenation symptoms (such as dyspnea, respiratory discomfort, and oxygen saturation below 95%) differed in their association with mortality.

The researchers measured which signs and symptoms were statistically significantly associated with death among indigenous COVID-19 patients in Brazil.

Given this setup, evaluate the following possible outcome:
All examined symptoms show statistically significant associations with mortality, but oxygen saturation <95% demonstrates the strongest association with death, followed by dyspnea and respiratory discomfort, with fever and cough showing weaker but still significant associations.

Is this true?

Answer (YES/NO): NO